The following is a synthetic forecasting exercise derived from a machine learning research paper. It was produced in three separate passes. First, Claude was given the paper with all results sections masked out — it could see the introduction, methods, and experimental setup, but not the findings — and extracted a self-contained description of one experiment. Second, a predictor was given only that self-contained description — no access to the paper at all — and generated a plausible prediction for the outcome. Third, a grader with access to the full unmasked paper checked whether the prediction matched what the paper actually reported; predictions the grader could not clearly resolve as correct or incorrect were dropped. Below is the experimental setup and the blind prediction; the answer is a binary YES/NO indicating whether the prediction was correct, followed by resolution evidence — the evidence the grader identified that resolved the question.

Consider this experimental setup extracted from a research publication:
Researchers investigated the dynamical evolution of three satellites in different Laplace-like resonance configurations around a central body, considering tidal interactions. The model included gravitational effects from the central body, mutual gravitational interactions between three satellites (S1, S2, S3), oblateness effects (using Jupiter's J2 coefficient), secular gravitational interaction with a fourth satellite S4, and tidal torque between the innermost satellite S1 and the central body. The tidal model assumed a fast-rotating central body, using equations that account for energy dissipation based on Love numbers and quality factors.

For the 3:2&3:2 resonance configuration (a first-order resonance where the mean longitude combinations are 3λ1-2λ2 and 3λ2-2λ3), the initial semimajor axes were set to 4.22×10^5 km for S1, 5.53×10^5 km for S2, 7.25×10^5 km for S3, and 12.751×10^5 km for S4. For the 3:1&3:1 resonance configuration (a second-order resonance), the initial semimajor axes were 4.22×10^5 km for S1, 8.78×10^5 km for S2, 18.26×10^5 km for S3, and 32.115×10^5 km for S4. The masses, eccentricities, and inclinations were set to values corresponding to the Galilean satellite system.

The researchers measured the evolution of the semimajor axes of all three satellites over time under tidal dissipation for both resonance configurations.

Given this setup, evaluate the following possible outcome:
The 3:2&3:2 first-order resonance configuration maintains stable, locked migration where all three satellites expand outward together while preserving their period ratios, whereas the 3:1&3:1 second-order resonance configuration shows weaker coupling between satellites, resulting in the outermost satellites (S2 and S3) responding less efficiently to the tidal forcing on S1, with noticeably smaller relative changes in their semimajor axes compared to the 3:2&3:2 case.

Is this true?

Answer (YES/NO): NO